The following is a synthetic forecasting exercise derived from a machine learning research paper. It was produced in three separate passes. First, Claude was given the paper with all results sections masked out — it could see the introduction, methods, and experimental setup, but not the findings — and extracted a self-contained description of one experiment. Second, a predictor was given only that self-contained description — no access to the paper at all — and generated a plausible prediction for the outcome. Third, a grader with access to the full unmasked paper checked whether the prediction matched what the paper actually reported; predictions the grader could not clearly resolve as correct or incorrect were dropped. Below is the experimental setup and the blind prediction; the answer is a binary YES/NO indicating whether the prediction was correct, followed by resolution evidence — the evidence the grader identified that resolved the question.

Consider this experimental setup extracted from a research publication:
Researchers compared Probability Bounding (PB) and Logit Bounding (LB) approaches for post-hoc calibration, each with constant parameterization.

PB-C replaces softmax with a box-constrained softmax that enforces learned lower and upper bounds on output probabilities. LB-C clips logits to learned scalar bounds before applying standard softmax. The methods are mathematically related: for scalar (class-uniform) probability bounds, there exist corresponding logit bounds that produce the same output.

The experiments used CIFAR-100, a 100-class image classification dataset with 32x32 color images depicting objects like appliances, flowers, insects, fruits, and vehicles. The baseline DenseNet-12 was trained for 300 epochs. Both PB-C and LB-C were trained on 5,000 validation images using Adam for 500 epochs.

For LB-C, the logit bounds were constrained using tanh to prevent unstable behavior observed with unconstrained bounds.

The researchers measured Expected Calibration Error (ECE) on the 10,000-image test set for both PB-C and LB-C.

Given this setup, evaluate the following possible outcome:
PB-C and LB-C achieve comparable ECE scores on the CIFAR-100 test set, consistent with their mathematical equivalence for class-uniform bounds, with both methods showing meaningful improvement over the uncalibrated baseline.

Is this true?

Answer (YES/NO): NO